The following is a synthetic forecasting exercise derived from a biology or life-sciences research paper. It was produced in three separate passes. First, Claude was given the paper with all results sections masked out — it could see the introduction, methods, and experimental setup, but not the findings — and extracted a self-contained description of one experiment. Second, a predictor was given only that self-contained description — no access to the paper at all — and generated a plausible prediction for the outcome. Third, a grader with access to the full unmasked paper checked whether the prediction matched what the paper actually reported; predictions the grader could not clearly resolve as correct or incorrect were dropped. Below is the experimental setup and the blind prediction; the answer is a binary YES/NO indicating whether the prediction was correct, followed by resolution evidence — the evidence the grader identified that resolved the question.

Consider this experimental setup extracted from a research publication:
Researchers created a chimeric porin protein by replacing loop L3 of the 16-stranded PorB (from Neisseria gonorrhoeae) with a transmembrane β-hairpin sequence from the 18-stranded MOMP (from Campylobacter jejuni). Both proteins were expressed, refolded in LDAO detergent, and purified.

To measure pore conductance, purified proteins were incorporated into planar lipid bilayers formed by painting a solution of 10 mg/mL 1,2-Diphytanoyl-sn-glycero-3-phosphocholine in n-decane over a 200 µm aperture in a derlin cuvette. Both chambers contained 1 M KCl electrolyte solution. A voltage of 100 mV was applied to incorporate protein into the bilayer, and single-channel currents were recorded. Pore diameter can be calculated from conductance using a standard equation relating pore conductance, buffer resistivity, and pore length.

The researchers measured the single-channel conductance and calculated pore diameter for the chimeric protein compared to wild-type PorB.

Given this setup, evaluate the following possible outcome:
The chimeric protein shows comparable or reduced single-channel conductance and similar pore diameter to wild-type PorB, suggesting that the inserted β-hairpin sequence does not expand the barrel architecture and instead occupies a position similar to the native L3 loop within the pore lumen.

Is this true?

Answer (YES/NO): NO